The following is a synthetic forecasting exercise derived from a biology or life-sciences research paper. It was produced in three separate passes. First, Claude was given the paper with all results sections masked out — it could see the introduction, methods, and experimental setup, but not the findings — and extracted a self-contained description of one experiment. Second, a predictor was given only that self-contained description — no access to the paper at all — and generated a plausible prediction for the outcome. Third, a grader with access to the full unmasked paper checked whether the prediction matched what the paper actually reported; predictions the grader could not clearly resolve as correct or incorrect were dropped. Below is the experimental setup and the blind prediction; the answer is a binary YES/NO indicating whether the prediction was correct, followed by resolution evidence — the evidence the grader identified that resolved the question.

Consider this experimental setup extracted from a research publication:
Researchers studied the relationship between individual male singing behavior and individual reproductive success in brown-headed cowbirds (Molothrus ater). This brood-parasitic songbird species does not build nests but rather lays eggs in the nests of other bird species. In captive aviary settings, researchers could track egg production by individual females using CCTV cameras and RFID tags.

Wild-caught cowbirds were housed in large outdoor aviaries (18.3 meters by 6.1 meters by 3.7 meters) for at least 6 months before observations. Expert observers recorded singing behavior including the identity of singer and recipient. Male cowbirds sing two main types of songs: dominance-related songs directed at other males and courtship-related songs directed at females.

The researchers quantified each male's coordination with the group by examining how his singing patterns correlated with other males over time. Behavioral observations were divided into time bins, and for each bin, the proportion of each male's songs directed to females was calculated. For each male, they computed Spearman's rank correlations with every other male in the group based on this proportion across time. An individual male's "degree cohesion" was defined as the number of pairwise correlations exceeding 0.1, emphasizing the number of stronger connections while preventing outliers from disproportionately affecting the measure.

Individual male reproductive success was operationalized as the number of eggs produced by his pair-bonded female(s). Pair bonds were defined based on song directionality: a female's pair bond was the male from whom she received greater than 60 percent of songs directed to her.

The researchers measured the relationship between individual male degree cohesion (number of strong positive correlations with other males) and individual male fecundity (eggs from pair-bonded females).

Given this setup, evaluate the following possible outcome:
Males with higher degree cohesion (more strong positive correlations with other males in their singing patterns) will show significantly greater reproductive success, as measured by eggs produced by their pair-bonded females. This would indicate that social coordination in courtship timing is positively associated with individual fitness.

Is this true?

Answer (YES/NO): YES